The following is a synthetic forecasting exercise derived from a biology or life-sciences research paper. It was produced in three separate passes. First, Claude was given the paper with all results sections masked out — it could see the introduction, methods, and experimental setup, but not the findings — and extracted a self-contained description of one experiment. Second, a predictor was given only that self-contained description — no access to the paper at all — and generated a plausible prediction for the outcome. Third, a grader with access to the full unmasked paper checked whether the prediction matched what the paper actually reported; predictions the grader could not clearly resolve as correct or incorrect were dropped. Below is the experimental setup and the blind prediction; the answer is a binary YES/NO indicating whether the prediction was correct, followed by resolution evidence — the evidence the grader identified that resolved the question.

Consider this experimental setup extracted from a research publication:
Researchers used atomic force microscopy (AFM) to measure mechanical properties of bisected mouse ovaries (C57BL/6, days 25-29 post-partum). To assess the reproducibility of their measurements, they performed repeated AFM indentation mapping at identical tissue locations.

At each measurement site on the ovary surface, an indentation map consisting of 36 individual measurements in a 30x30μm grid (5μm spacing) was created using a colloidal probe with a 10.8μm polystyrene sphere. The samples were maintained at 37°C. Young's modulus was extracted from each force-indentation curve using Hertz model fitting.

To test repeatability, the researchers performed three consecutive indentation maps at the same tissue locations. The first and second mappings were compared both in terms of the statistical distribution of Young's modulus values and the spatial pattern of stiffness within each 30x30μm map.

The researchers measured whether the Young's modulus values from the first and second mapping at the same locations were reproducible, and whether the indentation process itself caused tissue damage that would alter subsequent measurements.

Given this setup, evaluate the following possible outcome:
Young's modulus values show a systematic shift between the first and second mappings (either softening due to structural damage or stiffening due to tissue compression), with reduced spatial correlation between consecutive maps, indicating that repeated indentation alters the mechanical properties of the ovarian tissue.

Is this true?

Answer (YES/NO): NO